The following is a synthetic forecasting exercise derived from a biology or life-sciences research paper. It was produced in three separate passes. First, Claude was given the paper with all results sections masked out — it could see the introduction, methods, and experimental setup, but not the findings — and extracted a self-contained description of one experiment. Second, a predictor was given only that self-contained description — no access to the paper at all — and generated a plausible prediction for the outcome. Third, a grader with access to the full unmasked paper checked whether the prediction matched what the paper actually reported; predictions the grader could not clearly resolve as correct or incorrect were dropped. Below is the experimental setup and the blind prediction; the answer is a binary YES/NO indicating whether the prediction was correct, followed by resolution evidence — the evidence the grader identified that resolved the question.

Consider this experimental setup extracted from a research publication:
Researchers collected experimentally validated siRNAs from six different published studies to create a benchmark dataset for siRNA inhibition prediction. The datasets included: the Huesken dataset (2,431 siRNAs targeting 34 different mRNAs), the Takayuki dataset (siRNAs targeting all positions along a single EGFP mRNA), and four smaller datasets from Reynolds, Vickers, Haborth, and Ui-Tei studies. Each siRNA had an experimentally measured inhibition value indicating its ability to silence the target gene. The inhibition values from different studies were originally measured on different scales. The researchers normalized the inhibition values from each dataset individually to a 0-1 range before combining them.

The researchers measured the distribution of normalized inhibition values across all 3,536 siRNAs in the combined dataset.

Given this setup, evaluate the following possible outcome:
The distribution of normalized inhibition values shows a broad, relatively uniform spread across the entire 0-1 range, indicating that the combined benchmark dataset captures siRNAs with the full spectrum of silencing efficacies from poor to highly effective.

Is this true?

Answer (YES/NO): NO